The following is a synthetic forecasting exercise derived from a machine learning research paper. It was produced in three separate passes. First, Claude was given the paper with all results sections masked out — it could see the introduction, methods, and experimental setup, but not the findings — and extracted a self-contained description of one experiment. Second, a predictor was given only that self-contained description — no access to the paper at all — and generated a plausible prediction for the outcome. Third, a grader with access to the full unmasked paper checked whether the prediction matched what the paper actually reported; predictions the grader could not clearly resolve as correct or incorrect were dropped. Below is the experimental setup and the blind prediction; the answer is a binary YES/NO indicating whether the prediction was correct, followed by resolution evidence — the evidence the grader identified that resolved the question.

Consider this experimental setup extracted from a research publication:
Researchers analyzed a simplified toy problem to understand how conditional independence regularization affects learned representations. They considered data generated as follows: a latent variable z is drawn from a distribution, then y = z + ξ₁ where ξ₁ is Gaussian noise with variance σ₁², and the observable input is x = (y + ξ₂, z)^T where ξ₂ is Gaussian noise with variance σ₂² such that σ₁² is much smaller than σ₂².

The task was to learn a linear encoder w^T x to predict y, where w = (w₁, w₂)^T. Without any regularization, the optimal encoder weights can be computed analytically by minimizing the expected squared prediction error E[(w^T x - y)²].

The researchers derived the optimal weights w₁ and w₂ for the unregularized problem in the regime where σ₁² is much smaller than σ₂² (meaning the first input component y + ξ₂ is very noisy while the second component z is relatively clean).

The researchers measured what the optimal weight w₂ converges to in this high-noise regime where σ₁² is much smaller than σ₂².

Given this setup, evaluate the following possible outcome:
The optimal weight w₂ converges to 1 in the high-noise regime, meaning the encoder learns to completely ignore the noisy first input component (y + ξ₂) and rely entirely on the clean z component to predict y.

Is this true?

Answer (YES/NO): YES